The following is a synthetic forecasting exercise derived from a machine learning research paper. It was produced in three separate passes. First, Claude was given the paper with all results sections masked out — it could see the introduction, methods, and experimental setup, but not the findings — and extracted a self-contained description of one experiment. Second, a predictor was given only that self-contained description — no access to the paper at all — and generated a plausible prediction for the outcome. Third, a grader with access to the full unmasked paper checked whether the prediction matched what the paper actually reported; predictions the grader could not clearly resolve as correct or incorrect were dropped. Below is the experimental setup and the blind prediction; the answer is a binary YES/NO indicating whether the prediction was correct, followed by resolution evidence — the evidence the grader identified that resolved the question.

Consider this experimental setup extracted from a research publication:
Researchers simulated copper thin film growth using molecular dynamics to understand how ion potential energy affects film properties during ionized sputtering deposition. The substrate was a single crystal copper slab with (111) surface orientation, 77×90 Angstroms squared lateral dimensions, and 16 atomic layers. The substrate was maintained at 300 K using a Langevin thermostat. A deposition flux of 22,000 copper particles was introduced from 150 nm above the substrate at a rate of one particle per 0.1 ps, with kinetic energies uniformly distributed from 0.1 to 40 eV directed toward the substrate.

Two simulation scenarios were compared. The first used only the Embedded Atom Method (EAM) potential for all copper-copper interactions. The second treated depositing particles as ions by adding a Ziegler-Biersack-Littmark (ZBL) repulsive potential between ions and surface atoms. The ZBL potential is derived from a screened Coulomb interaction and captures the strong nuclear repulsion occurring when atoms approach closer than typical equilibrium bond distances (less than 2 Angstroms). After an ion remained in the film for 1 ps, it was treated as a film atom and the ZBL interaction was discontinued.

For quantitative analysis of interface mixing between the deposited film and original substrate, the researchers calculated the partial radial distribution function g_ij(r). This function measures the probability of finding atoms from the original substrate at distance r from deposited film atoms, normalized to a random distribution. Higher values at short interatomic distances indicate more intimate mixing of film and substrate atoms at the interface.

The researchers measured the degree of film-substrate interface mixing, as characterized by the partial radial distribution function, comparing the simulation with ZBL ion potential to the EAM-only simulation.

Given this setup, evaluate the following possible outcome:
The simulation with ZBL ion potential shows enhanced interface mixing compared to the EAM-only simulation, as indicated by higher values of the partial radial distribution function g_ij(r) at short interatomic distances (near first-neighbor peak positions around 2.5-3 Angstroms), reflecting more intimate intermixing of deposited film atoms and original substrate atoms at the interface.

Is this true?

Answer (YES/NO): NO